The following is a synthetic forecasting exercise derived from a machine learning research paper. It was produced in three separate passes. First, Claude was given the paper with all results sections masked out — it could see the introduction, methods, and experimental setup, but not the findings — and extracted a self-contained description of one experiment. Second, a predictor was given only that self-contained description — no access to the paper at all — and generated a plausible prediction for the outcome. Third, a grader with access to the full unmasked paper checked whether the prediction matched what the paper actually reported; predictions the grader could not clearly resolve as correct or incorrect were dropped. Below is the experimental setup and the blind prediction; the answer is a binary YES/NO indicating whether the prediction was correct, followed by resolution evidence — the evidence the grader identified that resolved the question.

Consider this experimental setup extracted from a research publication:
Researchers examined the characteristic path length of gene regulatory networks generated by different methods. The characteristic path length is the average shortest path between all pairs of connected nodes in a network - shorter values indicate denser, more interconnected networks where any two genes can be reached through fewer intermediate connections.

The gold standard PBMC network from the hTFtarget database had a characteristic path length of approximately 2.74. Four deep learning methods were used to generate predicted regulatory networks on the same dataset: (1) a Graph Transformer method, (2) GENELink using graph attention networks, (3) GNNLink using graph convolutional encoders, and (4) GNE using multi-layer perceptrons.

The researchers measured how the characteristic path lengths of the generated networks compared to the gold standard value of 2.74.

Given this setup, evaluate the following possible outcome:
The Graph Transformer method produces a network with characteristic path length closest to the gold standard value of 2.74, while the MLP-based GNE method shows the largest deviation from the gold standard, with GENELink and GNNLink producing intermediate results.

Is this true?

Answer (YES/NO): NO